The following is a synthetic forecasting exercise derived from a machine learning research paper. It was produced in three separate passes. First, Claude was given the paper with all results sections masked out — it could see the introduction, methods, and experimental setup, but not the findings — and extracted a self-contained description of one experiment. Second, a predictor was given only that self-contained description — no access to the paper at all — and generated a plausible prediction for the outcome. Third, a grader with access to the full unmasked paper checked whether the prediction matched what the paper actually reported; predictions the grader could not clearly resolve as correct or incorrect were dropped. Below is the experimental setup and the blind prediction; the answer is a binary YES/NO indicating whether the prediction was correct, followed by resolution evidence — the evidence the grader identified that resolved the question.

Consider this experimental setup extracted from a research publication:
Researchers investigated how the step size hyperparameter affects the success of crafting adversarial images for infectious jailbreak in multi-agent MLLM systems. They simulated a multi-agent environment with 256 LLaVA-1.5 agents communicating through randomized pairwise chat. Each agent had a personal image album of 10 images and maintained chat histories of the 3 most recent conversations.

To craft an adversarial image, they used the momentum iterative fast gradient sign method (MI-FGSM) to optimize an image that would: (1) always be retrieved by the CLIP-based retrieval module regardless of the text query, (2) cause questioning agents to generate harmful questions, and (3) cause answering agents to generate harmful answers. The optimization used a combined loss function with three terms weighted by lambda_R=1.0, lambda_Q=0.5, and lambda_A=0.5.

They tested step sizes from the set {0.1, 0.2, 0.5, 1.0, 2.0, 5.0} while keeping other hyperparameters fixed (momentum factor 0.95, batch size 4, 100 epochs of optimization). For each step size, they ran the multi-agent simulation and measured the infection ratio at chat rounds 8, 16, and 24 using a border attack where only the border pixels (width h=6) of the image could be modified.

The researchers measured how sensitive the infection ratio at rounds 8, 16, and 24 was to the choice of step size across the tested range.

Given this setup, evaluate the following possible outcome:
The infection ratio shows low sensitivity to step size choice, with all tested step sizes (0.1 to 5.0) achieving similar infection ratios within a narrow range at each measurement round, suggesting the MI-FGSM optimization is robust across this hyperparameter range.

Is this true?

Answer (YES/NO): NO